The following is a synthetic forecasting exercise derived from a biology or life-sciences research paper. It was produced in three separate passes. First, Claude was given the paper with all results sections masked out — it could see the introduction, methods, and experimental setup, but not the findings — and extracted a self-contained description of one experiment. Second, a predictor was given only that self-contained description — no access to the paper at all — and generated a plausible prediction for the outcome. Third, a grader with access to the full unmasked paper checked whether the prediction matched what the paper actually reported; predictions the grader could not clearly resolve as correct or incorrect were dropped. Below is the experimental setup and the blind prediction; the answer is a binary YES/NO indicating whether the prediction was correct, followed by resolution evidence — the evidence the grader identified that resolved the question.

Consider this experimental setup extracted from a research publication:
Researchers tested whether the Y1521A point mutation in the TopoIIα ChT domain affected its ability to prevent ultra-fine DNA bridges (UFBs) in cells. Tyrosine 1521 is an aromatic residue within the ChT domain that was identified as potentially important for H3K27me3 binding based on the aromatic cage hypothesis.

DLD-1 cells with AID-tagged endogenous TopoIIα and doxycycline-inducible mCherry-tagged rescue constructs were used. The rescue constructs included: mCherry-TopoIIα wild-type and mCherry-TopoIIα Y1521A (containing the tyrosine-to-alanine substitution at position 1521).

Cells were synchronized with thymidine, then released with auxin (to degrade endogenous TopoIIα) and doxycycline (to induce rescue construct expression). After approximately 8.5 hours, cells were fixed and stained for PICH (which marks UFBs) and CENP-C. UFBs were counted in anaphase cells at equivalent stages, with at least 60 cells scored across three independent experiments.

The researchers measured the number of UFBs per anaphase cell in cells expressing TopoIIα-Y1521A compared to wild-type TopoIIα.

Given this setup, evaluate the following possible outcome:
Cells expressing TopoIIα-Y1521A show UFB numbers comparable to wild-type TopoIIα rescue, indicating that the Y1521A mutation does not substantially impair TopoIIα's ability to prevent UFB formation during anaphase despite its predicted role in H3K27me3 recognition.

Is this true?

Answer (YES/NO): NO